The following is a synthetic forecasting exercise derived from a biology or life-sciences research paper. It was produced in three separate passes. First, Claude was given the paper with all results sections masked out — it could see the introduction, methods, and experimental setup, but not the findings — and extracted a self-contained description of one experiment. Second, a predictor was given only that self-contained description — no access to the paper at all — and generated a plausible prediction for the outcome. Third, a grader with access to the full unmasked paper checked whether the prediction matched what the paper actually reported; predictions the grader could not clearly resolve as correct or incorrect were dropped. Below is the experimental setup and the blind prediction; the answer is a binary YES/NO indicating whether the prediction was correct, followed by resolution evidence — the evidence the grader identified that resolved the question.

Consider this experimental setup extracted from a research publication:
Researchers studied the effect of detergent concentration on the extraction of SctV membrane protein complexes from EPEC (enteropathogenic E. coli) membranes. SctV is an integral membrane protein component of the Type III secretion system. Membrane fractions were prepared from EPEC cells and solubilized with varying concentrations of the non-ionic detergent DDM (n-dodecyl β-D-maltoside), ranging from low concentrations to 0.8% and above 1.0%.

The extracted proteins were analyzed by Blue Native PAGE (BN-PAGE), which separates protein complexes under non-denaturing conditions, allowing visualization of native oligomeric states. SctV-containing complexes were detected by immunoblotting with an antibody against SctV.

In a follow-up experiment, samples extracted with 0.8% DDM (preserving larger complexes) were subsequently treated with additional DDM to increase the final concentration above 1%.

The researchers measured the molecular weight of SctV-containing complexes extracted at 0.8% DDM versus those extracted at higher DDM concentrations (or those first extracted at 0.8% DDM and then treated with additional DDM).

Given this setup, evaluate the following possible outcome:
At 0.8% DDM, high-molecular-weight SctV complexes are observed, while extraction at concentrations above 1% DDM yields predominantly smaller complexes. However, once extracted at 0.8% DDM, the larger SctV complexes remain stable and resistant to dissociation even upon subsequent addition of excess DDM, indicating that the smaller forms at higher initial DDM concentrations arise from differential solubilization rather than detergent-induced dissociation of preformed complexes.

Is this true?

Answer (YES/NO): NO